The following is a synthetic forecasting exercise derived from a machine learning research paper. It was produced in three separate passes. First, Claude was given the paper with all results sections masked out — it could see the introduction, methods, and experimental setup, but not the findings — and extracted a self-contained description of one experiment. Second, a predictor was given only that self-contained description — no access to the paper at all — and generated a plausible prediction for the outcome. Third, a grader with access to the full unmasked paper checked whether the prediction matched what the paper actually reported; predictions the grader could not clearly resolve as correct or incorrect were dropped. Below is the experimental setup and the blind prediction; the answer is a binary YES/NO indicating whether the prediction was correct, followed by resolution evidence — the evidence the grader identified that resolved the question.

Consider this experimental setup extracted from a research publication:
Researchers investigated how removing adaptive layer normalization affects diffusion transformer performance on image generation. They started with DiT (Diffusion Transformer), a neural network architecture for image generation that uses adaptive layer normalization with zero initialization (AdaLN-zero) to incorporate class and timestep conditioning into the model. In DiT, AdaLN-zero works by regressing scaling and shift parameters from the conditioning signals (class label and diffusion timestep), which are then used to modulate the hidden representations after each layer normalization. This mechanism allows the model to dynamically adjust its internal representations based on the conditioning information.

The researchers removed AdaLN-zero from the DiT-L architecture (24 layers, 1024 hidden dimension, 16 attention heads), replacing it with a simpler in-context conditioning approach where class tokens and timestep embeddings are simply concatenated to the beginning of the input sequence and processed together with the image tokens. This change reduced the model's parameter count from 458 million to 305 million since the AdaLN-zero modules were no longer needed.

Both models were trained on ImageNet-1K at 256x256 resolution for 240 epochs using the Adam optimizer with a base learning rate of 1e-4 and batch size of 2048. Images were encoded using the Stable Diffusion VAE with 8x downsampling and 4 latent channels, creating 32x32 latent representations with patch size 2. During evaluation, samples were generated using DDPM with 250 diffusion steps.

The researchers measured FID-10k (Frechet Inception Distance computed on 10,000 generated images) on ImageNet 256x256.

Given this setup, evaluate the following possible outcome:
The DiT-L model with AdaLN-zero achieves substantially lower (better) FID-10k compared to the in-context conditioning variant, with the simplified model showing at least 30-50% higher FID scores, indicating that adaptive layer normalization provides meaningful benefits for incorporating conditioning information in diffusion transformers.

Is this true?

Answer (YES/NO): YES